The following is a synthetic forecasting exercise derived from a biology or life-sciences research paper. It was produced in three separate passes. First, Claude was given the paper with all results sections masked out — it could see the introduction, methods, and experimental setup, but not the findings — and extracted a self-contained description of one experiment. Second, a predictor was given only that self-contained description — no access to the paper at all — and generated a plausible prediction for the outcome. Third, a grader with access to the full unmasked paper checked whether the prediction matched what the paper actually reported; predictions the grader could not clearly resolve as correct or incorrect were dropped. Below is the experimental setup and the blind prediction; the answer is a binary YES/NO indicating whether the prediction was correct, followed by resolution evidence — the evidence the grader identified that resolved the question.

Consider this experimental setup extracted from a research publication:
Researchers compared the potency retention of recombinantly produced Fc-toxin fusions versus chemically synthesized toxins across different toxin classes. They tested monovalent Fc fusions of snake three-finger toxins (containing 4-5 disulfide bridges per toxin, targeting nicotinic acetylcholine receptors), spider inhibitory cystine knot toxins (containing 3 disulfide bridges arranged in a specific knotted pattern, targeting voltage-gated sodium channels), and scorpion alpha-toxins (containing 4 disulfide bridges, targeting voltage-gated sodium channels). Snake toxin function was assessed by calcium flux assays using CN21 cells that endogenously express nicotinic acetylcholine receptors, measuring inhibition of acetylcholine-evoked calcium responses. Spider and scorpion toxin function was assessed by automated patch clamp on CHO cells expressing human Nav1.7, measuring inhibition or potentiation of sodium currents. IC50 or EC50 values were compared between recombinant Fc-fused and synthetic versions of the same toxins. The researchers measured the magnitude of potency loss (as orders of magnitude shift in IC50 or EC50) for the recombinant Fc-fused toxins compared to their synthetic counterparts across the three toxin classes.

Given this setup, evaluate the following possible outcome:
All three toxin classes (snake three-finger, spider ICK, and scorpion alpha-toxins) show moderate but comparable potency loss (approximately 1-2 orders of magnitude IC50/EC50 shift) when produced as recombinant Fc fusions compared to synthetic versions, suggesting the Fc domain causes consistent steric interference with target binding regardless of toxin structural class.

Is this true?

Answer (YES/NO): NO